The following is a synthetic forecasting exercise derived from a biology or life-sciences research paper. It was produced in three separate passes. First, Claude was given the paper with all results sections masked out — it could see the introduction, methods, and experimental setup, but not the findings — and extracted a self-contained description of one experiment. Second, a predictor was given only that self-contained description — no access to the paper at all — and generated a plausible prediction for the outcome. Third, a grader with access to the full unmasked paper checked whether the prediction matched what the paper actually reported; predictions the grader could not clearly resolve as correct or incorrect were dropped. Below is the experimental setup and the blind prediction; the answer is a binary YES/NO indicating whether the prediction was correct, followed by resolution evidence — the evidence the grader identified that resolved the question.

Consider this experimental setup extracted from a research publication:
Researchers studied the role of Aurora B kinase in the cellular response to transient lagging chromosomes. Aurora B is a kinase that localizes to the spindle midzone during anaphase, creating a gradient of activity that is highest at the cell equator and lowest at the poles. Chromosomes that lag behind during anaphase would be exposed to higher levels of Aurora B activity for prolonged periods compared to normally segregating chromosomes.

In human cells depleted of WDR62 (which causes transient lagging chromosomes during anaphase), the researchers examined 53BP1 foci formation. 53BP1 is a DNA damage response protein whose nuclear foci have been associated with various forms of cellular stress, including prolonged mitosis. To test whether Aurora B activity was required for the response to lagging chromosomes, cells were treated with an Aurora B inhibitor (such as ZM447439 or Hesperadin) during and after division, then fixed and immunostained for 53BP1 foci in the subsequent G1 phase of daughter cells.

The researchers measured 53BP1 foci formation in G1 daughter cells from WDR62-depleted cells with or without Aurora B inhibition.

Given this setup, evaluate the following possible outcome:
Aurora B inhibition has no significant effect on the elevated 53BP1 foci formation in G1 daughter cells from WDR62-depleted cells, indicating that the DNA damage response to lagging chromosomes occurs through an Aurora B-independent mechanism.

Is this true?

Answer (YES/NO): NO